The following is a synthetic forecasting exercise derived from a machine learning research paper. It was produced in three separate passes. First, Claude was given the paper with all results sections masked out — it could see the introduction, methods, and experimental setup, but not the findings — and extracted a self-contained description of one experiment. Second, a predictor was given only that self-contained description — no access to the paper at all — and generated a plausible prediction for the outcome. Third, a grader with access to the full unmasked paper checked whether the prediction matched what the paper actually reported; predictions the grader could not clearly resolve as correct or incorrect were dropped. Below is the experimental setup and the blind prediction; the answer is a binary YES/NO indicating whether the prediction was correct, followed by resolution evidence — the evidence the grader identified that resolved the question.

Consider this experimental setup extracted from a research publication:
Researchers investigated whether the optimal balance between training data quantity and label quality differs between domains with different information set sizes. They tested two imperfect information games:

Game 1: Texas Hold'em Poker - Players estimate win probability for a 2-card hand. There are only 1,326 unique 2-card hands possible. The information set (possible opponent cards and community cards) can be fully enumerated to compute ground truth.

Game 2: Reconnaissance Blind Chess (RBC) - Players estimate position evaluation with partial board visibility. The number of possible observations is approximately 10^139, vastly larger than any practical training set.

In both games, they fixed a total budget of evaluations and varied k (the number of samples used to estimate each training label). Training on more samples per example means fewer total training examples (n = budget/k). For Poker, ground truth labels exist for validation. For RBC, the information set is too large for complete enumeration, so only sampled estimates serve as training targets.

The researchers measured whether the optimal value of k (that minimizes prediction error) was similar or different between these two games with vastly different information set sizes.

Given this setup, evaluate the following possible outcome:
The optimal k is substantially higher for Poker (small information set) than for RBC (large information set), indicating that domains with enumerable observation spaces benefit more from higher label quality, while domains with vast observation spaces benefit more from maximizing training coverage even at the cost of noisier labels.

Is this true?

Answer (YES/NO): NO